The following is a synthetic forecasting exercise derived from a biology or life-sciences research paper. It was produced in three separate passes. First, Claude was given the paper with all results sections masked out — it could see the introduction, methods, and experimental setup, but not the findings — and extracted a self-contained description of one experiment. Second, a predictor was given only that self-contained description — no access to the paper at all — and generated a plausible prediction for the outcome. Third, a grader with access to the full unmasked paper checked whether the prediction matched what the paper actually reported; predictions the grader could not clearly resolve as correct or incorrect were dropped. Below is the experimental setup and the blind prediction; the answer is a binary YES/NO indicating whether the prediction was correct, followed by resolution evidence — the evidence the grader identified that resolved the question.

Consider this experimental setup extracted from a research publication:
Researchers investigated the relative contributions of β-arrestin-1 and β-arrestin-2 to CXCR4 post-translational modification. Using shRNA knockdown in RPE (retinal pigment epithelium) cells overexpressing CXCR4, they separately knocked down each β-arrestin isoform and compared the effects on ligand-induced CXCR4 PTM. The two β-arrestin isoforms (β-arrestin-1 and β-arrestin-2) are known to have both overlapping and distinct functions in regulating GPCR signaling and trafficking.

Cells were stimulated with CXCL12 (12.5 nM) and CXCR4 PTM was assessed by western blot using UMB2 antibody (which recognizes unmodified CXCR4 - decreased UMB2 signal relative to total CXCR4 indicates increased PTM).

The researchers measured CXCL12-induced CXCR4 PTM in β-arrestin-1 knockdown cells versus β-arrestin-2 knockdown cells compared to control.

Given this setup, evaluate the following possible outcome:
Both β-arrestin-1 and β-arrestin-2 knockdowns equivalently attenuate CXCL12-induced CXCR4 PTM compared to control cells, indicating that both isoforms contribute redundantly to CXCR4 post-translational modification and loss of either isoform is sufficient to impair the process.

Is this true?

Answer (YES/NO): NO